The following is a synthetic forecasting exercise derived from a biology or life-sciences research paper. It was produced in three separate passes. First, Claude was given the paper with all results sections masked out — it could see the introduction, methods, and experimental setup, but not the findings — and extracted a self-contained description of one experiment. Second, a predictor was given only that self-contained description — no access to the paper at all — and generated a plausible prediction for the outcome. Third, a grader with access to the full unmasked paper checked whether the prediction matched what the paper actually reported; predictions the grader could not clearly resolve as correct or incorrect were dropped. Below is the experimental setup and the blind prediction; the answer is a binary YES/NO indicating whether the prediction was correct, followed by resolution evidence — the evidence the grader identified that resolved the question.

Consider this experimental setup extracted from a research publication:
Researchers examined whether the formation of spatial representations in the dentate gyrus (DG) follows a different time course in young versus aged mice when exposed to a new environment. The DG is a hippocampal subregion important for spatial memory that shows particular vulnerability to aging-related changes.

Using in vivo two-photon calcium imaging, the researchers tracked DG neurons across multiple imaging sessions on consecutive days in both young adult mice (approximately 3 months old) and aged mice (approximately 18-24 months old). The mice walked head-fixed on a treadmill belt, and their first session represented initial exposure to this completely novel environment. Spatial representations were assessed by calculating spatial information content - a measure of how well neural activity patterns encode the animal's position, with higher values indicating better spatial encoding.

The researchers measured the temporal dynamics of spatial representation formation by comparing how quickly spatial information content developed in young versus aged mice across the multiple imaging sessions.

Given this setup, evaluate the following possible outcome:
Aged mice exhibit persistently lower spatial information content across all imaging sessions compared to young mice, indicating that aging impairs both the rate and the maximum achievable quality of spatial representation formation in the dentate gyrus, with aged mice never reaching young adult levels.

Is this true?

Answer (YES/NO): NO